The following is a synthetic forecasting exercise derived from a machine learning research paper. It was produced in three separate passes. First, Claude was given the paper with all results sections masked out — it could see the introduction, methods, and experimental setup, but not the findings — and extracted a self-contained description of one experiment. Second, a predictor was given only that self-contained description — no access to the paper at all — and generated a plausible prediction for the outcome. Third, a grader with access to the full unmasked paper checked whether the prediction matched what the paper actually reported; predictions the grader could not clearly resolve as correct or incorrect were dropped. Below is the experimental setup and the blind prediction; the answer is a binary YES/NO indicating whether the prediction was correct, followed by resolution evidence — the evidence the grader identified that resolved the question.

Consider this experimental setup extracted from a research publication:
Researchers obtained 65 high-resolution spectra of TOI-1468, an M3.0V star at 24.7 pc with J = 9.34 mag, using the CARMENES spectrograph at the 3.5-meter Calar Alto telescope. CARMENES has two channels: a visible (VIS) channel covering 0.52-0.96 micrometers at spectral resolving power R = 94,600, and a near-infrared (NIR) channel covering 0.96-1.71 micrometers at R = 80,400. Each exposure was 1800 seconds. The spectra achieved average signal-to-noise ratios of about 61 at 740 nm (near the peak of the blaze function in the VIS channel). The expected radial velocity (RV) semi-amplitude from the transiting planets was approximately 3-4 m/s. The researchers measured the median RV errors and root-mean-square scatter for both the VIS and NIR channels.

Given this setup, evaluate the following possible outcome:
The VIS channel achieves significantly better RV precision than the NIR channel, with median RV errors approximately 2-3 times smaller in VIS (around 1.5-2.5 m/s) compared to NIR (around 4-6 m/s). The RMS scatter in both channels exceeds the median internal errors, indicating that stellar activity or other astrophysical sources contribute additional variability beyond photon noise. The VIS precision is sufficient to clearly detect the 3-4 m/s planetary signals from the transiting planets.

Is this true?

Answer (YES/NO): NO